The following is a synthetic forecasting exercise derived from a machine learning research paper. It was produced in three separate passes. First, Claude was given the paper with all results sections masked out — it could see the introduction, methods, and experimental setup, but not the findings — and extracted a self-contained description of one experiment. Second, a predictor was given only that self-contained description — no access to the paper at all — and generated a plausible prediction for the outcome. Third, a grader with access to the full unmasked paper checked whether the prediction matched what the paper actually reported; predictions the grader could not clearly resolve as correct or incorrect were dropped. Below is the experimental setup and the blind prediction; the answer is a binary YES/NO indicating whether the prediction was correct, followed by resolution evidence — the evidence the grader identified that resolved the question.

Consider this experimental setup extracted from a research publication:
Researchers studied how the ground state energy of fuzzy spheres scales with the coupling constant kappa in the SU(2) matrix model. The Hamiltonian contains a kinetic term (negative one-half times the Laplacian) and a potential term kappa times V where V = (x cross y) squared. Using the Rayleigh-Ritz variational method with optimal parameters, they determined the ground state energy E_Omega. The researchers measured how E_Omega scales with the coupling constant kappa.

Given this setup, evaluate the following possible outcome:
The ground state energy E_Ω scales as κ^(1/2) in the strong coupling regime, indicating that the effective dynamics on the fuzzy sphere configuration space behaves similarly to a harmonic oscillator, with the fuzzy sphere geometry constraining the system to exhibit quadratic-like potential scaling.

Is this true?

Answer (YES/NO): NO